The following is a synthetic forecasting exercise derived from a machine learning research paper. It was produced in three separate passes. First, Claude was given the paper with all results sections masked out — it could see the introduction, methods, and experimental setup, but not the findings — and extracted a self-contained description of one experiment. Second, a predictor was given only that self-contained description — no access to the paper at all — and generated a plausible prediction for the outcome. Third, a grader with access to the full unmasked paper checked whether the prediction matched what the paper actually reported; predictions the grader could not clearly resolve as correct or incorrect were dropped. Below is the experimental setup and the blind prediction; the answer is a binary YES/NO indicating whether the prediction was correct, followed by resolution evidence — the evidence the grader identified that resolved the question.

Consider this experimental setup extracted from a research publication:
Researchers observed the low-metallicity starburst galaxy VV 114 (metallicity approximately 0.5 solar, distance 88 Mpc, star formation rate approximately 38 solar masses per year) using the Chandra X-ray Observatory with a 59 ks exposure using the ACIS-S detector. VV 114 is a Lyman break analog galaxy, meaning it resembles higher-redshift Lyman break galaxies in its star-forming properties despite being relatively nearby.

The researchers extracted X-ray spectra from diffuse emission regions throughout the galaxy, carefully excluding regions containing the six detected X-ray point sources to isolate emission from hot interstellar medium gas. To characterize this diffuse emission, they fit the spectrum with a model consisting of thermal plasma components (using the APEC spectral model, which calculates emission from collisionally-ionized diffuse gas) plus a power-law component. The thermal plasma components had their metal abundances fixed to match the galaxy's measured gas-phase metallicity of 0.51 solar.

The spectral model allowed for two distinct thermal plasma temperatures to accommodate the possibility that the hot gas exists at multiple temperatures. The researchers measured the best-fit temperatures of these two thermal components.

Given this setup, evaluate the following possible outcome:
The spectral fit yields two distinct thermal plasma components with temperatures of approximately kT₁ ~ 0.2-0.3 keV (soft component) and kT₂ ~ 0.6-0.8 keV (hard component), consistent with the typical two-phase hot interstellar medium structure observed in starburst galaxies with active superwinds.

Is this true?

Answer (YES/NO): NO